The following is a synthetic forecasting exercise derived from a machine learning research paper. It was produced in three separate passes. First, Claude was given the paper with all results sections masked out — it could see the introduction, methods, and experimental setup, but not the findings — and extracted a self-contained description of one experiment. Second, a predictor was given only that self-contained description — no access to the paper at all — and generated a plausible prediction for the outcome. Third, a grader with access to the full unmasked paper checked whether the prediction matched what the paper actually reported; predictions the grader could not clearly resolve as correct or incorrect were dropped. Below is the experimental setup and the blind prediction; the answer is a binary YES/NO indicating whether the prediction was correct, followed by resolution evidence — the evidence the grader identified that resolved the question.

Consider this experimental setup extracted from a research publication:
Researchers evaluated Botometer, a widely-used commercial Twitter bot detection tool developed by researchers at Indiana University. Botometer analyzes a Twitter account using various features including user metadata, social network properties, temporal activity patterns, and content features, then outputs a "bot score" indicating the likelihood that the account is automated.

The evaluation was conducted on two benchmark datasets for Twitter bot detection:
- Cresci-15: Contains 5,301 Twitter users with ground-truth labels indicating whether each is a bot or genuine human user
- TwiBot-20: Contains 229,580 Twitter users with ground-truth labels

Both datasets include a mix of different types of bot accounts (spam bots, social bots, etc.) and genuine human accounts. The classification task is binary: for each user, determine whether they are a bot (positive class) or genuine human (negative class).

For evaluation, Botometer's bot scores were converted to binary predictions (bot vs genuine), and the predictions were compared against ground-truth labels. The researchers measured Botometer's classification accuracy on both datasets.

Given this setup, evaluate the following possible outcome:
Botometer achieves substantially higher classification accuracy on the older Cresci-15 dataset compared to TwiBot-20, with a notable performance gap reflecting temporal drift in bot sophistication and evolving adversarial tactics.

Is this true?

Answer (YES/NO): NO